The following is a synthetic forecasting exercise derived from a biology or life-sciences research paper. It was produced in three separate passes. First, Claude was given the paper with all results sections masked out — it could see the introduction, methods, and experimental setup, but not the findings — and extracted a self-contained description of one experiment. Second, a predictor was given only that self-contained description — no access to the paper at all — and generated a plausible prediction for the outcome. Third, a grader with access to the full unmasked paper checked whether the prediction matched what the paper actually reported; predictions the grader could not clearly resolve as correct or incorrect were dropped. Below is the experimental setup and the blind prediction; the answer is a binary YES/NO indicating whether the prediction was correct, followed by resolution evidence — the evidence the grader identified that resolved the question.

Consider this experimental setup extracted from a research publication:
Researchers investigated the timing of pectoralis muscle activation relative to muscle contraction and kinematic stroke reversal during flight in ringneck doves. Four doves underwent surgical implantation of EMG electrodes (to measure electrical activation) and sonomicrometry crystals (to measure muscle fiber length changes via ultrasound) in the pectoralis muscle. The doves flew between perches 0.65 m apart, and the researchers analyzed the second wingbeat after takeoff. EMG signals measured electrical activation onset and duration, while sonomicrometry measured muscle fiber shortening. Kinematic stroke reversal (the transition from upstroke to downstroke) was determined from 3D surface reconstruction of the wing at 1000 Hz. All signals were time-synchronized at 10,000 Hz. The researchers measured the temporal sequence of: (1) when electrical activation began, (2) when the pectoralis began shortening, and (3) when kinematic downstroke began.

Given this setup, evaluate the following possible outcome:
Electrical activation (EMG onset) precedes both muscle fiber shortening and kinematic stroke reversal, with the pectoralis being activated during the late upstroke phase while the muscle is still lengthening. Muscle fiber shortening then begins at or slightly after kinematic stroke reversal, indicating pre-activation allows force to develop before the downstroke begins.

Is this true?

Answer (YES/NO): NO